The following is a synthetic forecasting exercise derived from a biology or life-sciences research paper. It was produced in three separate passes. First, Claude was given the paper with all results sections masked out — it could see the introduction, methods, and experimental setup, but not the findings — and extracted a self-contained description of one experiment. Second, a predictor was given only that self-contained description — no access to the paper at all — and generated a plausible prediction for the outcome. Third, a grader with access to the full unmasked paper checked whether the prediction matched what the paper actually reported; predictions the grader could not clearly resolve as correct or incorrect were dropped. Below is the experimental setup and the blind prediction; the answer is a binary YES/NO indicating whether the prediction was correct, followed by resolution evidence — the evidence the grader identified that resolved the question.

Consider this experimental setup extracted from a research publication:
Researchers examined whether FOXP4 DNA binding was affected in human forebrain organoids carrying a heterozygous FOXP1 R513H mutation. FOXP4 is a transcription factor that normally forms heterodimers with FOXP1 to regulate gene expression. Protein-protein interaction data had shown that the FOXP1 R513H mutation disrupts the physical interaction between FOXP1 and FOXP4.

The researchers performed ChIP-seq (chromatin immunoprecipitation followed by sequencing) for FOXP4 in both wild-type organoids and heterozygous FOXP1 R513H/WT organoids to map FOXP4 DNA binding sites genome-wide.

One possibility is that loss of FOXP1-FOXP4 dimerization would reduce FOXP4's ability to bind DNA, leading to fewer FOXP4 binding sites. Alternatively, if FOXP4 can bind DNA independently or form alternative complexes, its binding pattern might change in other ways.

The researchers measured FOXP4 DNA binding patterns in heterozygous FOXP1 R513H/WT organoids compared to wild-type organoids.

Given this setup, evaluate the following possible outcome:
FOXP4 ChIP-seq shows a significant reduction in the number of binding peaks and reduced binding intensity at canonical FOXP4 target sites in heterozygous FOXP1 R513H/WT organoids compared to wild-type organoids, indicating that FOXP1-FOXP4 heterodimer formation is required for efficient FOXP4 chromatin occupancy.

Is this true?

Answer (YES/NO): NO